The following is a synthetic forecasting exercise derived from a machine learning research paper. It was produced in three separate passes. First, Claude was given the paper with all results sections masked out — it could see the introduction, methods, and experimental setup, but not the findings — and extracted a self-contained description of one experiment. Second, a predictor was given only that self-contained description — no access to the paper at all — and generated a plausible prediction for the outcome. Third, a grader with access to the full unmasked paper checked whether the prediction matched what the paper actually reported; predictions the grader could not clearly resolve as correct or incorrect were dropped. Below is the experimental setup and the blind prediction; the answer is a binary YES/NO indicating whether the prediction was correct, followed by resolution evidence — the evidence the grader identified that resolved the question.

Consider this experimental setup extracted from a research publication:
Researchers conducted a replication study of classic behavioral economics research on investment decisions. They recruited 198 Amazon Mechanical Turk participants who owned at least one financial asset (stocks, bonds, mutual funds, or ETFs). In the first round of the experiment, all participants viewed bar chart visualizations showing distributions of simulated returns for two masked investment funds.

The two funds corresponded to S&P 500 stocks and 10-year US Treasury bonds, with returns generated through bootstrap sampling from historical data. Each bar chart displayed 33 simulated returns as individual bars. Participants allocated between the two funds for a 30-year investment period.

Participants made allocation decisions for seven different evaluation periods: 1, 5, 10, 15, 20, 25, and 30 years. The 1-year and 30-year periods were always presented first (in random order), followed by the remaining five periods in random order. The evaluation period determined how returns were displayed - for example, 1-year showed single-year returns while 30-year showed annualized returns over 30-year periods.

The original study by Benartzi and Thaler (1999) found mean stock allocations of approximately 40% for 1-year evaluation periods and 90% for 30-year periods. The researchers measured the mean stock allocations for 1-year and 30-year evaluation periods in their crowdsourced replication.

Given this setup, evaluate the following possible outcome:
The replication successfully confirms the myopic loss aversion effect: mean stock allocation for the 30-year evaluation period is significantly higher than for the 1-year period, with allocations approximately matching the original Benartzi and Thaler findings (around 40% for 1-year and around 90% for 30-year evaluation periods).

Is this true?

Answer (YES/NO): NO